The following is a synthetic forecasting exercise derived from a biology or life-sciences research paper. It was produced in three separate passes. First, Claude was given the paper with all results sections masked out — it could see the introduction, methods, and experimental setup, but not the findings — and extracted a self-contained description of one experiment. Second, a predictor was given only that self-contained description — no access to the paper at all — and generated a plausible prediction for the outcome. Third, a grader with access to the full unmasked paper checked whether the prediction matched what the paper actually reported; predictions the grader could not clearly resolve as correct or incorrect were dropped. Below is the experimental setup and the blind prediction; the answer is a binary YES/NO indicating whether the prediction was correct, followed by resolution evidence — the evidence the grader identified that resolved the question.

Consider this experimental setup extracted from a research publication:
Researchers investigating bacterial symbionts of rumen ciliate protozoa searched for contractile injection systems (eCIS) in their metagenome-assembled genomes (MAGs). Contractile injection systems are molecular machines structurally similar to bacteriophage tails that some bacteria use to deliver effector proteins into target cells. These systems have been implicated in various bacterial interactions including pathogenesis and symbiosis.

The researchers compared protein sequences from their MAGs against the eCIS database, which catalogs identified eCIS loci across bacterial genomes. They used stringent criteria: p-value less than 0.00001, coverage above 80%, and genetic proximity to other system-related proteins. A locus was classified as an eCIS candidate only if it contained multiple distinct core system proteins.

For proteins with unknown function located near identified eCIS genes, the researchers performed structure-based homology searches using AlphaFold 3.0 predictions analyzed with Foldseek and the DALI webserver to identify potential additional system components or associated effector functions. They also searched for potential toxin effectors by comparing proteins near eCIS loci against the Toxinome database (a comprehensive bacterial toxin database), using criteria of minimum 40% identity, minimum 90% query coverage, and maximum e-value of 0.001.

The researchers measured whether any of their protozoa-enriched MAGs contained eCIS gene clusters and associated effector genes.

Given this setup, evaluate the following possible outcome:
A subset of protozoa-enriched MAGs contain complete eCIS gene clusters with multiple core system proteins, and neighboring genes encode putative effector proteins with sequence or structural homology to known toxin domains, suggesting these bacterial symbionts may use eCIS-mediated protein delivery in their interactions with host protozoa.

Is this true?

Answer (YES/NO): YES